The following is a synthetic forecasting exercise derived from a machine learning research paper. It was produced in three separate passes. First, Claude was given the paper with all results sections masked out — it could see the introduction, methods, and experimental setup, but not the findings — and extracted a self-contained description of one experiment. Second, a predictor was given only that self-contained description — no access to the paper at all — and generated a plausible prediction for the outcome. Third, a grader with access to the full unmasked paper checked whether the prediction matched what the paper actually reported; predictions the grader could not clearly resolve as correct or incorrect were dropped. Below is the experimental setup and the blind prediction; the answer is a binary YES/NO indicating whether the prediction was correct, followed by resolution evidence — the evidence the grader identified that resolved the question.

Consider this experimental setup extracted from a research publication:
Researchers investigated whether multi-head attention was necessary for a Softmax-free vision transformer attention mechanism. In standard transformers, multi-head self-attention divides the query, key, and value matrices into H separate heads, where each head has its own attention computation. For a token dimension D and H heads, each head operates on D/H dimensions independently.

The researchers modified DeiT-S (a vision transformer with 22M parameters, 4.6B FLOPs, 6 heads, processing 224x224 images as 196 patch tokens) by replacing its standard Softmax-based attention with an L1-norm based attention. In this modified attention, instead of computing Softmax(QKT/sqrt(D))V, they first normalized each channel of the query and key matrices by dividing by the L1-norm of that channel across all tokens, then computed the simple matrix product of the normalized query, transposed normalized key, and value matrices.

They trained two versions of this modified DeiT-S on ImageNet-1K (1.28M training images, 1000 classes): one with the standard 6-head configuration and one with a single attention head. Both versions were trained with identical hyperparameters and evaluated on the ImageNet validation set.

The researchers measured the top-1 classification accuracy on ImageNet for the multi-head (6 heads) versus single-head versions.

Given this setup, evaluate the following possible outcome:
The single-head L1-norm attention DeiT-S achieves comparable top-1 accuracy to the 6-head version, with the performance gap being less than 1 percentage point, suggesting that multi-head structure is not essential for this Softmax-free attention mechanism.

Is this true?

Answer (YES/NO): YES